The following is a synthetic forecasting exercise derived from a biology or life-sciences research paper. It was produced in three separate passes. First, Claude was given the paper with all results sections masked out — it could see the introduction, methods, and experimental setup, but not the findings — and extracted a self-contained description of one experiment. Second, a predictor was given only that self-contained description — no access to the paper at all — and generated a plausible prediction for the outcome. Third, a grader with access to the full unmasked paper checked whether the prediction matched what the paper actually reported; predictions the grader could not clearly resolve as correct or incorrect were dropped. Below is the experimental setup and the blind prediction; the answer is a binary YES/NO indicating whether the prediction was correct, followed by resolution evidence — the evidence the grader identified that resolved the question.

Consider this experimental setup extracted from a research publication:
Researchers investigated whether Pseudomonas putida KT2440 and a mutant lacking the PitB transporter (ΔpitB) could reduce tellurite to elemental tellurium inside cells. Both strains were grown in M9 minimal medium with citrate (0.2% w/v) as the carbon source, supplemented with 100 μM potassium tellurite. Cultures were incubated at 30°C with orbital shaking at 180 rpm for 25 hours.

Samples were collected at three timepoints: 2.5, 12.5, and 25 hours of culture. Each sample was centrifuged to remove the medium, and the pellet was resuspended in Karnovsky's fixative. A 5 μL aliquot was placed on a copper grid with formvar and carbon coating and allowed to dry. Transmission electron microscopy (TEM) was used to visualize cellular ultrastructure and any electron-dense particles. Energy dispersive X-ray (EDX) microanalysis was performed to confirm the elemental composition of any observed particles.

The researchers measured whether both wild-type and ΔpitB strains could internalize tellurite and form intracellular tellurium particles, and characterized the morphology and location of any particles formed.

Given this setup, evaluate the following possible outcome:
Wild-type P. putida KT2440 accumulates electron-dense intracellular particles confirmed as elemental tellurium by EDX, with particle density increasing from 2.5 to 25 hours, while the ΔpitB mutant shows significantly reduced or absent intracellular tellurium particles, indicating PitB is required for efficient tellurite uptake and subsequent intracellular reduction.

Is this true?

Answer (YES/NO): NO